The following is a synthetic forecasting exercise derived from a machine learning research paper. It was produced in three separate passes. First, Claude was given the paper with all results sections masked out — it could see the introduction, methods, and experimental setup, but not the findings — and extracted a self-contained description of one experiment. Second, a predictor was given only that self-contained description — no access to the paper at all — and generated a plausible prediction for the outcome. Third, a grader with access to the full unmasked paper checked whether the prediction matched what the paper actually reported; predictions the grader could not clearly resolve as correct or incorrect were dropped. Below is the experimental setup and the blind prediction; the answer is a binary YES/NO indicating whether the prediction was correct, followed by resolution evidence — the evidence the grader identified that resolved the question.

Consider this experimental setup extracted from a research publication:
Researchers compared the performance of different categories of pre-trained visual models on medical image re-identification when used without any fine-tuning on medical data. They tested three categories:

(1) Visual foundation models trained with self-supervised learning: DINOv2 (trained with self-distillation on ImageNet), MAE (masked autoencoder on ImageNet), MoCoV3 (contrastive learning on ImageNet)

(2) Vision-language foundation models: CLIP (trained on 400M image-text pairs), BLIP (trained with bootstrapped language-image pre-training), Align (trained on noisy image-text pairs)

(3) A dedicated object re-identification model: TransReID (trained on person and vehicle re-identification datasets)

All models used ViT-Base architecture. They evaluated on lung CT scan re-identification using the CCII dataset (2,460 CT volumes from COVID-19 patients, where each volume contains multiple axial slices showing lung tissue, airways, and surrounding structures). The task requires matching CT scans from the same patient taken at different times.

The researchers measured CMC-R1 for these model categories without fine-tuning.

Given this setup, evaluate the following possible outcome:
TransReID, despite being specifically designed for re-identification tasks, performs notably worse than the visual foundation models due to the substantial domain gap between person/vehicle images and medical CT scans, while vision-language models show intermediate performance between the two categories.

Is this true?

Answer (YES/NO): NO